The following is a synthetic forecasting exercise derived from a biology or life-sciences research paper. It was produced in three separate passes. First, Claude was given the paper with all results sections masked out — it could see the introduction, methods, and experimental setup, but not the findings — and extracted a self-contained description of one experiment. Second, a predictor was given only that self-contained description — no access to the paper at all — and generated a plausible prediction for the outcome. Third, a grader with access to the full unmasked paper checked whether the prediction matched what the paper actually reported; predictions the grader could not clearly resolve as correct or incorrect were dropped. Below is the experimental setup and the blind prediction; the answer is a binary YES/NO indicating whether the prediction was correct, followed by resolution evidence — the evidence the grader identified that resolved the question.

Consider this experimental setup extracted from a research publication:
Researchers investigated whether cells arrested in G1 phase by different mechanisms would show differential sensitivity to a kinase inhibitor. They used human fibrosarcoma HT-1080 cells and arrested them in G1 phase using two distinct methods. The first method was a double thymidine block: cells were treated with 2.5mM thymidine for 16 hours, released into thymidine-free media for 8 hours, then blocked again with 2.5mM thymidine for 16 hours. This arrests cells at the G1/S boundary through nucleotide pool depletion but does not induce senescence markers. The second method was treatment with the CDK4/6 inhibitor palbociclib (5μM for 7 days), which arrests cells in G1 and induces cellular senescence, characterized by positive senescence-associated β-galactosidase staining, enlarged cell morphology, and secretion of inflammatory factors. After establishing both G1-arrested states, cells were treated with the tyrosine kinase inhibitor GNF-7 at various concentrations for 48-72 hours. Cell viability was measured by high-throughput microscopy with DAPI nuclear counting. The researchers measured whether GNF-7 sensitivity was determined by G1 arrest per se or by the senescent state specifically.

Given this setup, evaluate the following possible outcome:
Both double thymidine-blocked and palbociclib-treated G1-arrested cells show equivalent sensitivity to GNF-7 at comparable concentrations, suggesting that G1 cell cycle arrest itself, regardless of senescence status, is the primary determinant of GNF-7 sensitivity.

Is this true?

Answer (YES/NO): YES